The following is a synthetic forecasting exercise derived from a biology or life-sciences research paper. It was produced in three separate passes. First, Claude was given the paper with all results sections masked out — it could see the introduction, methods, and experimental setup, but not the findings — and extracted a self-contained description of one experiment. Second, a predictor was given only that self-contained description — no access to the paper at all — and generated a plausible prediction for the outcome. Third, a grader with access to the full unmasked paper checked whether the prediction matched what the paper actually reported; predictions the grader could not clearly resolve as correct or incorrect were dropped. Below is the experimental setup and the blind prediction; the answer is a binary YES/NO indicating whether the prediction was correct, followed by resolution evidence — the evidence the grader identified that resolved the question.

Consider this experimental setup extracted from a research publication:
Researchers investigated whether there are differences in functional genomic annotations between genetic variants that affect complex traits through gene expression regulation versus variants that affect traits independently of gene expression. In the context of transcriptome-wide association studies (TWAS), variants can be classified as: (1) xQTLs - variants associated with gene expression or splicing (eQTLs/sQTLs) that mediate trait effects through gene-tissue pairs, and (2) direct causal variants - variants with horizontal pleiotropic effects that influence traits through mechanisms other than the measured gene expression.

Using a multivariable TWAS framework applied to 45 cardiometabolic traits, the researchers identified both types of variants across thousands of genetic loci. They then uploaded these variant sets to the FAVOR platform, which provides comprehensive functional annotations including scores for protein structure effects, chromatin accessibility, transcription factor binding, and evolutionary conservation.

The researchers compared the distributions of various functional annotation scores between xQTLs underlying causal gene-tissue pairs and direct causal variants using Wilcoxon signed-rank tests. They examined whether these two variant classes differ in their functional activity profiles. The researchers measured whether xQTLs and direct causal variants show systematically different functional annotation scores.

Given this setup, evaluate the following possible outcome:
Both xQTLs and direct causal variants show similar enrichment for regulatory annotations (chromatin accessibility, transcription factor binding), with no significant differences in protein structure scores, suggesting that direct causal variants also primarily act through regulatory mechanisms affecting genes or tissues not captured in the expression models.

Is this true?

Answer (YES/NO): NO